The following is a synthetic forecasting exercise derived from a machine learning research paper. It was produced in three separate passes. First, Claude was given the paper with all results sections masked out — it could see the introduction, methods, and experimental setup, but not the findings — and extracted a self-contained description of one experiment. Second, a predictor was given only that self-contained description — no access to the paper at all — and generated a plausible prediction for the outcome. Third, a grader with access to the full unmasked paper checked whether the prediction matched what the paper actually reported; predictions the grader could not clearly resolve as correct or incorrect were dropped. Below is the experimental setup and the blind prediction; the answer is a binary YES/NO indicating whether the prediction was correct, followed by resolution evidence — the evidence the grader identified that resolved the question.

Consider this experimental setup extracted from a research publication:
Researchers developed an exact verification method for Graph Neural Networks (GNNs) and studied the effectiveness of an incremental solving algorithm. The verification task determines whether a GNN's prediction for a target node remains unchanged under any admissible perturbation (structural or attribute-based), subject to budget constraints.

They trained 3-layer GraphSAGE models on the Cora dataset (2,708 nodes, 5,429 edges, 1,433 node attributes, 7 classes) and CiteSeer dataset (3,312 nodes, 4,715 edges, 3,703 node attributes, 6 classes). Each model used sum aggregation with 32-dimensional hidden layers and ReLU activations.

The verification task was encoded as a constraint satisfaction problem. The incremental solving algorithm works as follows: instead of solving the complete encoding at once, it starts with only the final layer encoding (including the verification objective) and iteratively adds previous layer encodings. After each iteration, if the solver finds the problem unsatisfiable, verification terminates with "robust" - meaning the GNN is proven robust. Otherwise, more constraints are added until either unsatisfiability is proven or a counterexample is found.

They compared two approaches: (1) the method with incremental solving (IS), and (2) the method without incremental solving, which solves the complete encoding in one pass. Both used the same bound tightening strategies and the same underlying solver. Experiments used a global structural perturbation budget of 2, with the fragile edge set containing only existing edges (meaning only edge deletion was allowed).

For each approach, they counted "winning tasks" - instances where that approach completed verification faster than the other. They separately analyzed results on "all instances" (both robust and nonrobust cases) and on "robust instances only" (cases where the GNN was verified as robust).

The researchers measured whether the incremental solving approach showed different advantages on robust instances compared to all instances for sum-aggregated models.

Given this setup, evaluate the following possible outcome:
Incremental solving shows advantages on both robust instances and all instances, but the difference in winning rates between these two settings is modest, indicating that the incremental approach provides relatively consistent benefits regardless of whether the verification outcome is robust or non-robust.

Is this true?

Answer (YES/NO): NO